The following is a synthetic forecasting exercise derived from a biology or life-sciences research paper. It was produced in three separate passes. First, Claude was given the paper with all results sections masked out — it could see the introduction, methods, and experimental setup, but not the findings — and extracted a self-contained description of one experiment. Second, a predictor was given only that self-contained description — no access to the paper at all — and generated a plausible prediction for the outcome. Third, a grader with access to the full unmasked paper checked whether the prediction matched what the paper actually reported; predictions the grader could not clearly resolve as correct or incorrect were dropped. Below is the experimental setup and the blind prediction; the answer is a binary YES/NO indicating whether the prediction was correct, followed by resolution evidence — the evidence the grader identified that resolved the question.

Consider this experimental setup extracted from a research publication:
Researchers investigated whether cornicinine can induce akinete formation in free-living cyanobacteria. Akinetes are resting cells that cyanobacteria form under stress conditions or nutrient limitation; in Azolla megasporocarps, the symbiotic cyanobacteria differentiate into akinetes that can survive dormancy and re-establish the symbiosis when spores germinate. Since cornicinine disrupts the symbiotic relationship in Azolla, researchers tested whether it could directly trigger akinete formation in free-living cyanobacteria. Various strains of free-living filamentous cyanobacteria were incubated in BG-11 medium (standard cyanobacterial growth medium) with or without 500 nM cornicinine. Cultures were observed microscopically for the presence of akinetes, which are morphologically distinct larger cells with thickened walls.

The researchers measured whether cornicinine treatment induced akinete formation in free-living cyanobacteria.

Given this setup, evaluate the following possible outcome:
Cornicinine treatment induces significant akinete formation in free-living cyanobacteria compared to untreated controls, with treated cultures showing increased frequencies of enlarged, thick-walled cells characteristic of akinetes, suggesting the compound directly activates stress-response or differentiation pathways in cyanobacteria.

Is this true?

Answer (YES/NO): NO